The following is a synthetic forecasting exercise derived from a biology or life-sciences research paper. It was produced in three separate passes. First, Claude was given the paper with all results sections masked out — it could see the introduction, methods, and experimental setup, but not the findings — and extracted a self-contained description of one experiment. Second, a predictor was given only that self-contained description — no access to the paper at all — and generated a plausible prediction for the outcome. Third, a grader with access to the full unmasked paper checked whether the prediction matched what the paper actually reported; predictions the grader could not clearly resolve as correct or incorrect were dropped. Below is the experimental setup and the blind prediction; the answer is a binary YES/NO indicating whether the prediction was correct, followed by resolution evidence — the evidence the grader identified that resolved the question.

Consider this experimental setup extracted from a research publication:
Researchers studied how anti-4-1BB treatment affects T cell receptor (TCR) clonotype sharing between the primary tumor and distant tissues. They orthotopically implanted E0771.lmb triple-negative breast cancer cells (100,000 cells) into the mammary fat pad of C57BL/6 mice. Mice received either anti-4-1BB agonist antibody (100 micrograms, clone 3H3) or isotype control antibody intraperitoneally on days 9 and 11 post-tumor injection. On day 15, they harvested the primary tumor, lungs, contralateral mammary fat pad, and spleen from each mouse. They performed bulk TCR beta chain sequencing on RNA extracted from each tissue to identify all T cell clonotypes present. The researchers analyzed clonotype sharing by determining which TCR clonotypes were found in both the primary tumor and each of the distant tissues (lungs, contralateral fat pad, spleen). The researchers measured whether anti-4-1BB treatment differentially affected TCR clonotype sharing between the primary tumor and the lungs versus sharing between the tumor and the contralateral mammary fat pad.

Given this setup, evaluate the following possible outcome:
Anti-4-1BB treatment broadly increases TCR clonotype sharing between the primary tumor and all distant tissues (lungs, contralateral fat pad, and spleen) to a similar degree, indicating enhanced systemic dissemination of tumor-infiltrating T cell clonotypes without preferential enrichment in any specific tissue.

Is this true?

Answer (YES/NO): NO